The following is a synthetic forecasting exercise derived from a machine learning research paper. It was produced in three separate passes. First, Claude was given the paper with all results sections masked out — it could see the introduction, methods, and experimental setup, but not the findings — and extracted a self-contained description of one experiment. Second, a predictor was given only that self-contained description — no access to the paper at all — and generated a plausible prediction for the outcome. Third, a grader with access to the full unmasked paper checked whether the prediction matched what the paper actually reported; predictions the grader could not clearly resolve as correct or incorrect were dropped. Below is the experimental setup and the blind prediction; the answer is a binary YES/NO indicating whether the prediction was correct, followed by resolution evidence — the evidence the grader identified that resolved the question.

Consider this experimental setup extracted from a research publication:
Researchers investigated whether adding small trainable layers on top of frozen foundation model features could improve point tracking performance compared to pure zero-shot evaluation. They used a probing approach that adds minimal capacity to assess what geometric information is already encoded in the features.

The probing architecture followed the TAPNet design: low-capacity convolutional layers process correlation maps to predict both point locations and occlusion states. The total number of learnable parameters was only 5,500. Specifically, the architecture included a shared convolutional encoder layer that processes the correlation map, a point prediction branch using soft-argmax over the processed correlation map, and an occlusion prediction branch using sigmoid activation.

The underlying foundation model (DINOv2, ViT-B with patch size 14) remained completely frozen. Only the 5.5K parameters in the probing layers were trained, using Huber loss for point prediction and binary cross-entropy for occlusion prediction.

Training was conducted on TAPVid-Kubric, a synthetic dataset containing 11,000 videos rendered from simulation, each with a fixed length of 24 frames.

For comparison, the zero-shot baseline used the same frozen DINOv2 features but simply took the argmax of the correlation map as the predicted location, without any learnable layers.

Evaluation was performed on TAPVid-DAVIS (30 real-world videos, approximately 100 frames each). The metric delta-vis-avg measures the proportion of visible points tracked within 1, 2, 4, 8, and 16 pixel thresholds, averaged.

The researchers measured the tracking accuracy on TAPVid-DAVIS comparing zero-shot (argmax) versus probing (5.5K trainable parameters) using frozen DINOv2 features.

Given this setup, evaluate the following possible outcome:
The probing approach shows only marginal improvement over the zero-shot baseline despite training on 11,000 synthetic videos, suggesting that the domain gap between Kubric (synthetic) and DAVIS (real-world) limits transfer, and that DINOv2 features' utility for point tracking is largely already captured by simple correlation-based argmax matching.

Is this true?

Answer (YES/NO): NO